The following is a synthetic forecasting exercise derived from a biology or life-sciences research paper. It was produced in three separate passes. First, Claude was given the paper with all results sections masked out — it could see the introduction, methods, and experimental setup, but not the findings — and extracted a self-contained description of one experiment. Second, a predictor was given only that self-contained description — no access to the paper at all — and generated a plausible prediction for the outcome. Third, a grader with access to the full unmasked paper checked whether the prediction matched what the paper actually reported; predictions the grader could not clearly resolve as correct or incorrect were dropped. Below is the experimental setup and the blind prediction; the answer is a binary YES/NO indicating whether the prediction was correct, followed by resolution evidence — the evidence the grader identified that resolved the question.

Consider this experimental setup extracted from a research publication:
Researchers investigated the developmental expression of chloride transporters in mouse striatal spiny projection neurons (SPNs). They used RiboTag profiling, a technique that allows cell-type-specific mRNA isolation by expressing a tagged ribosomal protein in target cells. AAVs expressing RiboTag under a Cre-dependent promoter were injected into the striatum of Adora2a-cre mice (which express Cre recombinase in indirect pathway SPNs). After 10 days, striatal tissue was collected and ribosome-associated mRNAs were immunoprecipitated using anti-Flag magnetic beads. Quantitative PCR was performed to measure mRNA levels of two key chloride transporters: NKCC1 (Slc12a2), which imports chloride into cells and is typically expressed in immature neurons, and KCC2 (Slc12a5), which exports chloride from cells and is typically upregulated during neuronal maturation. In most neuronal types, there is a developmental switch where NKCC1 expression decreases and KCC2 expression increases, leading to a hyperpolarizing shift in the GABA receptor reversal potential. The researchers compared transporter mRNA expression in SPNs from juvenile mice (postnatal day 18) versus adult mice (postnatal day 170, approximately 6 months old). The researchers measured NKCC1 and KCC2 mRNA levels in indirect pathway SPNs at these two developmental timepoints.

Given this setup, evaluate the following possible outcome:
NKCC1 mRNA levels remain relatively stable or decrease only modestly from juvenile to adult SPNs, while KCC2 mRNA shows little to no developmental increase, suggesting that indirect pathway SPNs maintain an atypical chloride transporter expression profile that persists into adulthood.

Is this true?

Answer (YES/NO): YES